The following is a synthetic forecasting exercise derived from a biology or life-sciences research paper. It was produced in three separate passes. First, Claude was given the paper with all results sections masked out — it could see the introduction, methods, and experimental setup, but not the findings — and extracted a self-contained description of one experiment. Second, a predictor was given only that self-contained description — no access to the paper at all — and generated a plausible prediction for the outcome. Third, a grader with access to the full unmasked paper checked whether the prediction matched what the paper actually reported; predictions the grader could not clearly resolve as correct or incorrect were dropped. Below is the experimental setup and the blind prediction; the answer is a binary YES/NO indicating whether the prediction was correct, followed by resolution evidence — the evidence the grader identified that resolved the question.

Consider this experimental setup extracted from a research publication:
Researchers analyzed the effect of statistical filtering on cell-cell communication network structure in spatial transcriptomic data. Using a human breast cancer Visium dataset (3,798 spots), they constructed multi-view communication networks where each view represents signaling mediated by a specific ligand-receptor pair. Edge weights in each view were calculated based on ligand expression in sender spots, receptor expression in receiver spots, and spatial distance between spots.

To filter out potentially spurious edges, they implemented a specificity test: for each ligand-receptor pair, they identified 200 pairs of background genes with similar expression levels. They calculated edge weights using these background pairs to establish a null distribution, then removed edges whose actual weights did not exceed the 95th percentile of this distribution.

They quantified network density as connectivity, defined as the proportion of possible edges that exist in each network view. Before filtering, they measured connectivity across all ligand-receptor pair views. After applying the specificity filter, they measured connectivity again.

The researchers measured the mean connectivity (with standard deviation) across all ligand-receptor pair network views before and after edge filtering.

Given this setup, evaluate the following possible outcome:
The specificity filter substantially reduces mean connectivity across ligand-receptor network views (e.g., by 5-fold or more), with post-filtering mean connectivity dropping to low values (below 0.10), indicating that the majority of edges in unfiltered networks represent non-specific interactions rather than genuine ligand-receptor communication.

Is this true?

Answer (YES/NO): NO